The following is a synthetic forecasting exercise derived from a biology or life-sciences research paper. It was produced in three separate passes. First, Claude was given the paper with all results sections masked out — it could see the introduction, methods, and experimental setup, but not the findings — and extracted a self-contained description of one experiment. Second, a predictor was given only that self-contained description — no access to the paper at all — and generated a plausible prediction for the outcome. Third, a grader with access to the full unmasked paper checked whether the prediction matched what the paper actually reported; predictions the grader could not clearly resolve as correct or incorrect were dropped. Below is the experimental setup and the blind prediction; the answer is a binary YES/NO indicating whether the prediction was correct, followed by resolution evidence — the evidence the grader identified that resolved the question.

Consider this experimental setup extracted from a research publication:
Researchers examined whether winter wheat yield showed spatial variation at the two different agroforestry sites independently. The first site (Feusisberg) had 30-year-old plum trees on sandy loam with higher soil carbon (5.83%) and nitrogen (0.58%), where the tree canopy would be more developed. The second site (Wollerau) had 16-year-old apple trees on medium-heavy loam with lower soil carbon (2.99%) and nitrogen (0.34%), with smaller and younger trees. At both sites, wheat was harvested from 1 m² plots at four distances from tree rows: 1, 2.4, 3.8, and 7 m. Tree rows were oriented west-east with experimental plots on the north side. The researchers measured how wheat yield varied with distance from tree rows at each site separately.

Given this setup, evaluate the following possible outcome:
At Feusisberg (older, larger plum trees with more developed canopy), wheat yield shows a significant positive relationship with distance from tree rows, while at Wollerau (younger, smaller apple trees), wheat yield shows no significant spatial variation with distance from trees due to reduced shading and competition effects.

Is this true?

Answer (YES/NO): NO